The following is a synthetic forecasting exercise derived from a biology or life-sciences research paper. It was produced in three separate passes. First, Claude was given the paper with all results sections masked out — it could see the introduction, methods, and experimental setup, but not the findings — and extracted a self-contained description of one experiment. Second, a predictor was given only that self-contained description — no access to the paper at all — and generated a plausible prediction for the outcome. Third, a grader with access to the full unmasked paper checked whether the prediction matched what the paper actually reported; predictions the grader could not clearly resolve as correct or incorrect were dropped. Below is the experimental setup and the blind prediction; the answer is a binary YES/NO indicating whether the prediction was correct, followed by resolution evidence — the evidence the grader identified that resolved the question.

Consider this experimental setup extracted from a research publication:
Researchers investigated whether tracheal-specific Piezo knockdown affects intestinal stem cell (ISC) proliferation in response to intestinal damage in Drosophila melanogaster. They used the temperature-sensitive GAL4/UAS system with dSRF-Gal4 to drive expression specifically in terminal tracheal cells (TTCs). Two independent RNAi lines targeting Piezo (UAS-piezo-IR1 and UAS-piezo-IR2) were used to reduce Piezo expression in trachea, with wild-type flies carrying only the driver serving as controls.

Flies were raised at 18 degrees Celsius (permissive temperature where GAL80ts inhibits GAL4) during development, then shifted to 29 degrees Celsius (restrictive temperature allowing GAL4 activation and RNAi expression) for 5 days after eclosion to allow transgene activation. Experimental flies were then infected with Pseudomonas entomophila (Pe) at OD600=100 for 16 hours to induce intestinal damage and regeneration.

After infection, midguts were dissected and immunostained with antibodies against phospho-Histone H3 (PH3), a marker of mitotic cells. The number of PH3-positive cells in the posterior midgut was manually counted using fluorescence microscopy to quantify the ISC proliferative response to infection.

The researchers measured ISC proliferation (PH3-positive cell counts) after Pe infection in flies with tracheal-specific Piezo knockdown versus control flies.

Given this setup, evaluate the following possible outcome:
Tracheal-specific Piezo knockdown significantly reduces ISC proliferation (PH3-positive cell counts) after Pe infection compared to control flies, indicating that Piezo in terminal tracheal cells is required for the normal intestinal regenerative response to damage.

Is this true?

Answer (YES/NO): YES